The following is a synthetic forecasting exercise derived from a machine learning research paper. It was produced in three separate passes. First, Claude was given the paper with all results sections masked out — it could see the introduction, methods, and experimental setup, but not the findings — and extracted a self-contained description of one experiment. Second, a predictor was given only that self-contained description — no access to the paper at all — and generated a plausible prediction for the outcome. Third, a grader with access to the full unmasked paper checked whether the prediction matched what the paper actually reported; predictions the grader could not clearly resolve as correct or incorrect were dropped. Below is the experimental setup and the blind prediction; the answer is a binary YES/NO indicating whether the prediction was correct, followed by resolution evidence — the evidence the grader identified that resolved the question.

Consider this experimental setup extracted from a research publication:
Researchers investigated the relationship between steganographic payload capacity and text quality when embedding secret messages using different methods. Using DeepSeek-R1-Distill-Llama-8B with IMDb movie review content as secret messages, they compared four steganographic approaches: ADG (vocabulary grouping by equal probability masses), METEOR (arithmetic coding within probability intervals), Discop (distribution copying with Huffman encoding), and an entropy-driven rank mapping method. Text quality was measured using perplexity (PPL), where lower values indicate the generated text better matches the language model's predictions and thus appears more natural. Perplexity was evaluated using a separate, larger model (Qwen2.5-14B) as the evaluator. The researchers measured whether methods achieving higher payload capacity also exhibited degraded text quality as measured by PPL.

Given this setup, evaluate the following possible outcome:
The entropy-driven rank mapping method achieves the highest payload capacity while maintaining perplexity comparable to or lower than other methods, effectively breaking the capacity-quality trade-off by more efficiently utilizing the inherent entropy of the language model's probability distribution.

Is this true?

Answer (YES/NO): YES